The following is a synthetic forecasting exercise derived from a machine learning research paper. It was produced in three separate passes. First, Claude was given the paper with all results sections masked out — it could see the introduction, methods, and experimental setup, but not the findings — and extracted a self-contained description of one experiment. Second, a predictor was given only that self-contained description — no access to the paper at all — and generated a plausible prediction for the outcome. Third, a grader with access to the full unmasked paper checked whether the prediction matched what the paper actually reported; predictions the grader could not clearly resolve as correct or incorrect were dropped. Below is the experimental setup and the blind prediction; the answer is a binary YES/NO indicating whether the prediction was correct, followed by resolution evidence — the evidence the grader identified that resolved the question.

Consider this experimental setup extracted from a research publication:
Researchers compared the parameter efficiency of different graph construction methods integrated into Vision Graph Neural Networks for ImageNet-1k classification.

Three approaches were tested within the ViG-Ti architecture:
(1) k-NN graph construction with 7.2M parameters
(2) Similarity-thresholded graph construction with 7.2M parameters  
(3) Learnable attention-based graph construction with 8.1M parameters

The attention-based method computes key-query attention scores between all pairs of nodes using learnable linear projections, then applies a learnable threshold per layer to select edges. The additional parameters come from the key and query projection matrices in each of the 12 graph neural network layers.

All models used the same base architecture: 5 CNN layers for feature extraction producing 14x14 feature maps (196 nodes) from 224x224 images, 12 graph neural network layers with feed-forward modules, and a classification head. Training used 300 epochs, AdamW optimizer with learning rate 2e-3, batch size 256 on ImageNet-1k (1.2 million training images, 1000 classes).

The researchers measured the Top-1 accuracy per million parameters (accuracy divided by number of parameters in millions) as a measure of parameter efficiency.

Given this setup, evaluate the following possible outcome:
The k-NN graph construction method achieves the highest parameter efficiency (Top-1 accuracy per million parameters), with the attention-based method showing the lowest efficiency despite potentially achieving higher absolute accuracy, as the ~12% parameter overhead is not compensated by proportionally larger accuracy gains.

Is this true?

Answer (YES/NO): NO